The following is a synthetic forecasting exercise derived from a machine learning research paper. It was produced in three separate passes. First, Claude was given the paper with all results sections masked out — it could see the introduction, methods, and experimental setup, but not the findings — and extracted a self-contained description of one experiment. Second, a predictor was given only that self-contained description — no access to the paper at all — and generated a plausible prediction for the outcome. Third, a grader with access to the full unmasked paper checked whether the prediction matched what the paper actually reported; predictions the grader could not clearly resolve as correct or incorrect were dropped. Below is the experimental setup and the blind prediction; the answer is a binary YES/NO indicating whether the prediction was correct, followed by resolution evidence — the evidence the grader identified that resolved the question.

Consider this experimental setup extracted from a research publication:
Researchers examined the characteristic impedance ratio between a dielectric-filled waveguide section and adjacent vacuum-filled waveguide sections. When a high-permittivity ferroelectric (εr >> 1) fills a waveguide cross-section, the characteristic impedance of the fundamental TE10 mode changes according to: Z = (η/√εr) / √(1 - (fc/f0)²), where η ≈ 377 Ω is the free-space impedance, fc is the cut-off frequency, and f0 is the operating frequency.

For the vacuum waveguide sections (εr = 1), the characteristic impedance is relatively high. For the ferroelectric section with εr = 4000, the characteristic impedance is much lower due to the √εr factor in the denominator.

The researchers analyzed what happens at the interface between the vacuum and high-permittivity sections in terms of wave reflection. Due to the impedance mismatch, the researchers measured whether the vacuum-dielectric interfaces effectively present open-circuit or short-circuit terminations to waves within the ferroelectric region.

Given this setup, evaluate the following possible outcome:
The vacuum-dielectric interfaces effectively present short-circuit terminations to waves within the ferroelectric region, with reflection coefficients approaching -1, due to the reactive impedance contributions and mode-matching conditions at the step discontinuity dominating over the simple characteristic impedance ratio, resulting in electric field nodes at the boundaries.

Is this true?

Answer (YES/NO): NO